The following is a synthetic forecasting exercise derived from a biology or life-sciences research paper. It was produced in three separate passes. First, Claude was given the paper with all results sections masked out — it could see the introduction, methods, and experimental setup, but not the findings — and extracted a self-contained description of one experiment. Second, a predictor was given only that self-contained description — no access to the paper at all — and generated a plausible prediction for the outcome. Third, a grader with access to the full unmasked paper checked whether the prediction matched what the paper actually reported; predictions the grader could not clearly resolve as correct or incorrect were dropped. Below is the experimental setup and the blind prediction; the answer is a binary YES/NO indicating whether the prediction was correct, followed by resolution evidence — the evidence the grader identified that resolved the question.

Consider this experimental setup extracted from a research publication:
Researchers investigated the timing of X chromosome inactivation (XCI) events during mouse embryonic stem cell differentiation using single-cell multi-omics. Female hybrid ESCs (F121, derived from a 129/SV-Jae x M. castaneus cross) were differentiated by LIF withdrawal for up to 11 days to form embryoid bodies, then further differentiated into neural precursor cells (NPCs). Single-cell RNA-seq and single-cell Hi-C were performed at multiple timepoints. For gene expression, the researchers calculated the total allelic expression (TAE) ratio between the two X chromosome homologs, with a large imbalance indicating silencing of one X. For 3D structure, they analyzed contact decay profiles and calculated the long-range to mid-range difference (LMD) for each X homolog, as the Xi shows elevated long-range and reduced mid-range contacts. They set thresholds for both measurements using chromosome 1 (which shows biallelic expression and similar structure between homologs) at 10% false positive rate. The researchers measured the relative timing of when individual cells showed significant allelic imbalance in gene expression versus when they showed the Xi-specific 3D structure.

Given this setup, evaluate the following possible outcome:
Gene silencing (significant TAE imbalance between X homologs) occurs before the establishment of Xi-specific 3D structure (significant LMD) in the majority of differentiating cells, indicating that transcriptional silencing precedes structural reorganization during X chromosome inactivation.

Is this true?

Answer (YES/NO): YES